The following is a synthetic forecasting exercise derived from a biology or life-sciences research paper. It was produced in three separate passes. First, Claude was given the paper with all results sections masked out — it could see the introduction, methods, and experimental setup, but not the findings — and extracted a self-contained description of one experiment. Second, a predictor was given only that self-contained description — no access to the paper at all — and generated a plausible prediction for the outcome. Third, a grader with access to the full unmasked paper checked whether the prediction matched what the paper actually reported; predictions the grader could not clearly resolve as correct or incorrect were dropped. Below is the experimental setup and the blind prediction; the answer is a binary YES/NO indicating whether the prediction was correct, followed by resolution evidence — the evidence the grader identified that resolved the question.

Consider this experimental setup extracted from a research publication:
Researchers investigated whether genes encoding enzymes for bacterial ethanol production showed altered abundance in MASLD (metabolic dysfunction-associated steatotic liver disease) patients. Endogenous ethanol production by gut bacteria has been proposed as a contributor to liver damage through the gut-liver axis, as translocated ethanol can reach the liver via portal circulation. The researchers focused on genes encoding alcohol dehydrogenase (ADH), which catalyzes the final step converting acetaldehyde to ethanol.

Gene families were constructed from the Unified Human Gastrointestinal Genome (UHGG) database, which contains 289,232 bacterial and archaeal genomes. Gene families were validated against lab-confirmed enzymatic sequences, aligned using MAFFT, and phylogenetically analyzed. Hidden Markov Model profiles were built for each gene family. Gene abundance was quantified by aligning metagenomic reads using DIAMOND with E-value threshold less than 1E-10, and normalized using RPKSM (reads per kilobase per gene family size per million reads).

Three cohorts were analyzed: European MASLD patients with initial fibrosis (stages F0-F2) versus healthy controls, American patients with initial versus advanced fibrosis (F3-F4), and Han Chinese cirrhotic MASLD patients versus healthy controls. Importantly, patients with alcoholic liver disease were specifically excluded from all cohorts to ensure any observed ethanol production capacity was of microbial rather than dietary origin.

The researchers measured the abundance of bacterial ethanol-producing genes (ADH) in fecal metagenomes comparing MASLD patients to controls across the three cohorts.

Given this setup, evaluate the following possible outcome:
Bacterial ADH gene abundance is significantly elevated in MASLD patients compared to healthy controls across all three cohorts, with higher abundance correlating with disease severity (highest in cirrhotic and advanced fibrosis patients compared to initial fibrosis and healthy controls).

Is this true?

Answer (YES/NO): YES